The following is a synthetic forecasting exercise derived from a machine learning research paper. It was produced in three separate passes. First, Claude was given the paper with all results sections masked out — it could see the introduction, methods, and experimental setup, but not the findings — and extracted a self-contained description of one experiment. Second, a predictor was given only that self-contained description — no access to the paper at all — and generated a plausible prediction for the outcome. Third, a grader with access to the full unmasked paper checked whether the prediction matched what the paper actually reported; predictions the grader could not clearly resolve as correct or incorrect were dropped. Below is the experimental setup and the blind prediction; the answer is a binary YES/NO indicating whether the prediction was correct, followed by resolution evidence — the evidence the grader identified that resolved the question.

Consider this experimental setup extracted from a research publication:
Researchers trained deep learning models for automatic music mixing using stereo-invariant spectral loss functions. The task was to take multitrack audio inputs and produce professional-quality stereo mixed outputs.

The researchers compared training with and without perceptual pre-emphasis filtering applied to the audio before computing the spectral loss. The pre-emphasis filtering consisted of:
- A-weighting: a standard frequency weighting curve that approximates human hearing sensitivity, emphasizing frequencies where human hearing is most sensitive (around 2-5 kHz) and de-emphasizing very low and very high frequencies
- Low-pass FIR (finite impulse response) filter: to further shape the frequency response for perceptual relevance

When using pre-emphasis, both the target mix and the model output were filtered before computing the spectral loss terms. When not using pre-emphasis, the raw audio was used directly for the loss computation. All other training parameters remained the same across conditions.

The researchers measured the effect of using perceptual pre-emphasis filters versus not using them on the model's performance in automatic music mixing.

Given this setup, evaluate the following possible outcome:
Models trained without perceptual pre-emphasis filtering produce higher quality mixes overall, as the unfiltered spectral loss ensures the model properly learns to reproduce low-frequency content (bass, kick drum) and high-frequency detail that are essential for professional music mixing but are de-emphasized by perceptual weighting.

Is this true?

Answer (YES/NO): NO